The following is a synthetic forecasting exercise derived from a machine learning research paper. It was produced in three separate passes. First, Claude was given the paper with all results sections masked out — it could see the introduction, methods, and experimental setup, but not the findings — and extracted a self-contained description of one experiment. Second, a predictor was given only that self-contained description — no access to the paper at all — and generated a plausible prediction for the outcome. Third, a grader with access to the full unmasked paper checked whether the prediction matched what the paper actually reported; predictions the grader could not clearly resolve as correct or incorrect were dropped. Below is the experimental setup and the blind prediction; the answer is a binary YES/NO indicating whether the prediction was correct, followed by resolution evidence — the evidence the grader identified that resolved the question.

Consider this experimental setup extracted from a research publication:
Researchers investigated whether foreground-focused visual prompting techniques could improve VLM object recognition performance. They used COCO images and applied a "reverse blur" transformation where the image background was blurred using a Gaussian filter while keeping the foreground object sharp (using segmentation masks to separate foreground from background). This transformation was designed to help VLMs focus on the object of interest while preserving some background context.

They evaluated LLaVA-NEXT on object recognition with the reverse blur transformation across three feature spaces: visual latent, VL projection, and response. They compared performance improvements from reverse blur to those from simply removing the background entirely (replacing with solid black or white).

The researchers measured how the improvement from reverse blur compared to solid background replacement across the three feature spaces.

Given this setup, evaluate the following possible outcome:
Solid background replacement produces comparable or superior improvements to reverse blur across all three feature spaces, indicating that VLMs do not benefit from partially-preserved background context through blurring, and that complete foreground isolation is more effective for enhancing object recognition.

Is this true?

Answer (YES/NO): NO